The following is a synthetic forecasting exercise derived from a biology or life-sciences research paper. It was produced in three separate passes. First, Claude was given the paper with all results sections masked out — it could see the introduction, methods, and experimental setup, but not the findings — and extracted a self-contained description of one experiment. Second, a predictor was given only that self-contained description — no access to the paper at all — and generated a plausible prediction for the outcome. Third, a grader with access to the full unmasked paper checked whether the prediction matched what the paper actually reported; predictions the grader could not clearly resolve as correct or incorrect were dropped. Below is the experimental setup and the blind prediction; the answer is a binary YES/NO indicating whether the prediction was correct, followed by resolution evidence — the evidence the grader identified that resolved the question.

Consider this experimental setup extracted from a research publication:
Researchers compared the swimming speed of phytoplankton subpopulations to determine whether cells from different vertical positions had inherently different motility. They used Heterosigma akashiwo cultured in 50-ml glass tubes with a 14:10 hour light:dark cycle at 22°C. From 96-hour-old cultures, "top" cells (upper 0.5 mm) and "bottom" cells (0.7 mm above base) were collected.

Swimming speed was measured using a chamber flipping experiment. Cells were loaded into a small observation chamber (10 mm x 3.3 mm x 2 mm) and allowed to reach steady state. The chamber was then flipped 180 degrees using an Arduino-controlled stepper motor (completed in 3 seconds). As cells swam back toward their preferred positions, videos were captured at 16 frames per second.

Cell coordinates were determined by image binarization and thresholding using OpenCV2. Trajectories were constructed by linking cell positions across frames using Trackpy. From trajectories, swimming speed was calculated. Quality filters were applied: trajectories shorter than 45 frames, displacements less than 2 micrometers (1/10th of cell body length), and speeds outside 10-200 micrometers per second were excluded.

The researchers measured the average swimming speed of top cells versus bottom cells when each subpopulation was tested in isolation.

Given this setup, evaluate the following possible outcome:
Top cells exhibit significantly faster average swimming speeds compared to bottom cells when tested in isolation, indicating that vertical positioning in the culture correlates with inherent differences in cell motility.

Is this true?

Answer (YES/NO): NO